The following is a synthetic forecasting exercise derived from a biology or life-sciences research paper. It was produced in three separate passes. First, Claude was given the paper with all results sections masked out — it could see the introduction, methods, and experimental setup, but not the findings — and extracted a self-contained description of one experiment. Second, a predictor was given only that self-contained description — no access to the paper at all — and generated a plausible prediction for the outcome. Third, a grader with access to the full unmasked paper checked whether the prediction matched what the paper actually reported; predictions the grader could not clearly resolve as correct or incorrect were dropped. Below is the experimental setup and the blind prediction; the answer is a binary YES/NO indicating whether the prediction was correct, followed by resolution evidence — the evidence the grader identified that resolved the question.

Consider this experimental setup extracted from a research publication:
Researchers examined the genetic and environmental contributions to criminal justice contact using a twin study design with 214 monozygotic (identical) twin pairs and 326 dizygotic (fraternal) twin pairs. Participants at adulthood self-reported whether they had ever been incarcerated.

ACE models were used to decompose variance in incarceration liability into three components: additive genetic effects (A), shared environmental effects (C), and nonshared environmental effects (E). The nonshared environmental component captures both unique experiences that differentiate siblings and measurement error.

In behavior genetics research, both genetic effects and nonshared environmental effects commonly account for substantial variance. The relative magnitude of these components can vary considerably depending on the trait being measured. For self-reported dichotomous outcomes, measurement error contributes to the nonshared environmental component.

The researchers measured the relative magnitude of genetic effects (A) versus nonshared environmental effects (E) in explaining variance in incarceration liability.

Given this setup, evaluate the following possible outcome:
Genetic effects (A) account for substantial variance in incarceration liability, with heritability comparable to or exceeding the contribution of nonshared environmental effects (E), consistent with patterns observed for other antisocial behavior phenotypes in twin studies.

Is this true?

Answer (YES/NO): NO